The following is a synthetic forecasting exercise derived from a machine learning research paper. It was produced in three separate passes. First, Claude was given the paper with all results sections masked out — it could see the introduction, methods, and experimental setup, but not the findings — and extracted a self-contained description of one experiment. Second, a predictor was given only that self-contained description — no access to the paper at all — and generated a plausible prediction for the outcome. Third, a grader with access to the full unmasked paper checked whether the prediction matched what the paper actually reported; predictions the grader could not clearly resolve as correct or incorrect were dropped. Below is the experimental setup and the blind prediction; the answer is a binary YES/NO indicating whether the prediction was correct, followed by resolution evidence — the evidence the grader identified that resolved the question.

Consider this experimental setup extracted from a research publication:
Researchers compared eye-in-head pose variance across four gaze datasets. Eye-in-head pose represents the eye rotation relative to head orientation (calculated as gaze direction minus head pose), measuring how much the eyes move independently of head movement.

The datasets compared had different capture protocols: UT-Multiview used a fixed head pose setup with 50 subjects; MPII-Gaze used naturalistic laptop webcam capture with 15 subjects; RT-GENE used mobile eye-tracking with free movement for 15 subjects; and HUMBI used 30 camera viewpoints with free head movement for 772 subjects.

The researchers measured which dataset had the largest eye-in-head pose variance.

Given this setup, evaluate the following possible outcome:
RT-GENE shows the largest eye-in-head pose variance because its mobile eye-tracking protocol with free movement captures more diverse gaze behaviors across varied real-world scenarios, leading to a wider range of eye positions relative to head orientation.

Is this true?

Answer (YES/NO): NO